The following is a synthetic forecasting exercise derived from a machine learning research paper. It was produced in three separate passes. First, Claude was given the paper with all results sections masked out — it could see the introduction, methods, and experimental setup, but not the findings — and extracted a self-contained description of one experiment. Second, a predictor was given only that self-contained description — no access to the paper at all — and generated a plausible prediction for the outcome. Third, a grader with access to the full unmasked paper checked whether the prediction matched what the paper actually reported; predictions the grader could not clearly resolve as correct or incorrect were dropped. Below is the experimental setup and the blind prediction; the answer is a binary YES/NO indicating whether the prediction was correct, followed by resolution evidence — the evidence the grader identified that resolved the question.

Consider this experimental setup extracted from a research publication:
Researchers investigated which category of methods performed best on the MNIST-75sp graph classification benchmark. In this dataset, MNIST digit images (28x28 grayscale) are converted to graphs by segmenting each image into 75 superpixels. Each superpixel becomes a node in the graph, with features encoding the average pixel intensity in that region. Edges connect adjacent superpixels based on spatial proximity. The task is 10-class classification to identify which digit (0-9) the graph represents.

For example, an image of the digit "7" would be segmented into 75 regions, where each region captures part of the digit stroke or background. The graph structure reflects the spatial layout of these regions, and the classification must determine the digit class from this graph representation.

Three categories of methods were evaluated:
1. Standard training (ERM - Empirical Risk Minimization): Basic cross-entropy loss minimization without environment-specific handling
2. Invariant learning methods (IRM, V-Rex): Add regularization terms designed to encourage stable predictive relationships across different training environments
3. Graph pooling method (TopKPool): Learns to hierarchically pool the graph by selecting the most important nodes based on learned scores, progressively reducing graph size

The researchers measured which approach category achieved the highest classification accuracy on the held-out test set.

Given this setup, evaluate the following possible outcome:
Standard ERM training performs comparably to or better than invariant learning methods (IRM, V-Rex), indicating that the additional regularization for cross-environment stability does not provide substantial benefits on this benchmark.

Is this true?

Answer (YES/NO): NO